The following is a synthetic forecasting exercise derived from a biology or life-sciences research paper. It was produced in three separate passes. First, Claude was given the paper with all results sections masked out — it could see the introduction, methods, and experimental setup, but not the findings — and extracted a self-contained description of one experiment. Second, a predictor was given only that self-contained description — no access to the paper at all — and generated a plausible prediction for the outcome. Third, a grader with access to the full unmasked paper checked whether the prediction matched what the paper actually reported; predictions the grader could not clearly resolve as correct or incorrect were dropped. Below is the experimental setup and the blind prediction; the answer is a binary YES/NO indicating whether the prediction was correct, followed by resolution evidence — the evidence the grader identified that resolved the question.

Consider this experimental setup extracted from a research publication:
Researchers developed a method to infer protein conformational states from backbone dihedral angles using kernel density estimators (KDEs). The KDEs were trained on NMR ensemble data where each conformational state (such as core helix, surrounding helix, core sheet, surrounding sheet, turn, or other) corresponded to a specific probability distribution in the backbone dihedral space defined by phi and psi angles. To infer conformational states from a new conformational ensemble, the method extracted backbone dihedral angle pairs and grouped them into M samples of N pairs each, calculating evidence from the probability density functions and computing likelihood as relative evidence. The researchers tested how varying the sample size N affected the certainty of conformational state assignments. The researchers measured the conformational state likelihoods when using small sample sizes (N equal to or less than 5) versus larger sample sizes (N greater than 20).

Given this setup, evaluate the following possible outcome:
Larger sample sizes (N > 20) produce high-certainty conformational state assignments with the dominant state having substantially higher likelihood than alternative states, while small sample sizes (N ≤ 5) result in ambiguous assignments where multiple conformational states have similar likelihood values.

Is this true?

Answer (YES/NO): YES